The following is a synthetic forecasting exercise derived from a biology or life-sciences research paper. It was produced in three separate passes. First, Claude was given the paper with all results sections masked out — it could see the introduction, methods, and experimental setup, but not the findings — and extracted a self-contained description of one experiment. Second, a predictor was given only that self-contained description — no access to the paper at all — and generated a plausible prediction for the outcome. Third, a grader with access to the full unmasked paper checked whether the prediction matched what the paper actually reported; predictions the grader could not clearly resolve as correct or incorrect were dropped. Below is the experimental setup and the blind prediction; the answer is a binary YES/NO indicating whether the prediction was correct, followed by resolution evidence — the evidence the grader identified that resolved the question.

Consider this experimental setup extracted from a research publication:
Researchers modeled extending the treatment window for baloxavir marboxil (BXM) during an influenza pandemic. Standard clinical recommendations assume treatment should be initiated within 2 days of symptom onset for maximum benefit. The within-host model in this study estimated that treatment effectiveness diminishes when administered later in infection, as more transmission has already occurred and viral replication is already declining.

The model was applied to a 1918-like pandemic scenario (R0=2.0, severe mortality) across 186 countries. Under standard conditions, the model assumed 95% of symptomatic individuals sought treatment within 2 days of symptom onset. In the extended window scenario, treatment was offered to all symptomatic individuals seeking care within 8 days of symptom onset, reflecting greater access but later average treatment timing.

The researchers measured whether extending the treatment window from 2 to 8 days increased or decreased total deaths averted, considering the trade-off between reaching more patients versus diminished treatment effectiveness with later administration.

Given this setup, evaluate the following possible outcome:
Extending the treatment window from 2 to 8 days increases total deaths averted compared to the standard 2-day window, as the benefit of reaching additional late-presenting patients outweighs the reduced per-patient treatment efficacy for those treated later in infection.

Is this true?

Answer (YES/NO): YES